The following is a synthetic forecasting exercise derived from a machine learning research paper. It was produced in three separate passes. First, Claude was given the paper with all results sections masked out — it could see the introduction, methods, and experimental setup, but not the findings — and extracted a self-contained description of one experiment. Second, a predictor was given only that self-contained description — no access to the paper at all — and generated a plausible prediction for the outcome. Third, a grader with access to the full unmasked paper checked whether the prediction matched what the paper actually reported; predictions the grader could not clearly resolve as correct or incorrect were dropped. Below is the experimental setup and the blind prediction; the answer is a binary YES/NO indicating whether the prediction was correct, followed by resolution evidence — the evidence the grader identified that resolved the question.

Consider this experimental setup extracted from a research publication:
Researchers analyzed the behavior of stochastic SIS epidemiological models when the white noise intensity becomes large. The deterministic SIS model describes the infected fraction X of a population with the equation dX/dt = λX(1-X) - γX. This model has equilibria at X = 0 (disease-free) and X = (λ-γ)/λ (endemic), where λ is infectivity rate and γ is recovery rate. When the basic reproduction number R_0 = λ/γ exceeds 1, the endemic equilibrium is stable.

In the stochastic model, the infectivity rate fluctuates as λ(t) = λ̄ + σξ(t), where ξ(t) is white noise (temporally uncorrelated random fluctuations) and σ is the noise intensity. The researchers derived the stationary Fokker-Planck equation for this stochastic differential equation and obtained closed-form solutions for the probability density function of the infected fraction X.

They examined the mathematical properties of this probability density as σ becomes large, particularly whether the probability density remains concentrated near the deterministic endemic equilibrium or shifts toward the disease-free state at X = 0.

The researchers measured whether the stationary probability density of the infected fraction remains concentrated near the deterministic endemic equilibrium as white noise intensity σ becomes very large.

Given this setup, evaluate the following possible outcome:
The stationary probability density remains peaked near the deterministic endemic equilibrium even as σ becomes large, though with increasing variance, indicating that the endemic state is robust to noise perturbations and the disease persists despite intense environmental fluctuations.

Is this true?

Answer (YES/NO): NO